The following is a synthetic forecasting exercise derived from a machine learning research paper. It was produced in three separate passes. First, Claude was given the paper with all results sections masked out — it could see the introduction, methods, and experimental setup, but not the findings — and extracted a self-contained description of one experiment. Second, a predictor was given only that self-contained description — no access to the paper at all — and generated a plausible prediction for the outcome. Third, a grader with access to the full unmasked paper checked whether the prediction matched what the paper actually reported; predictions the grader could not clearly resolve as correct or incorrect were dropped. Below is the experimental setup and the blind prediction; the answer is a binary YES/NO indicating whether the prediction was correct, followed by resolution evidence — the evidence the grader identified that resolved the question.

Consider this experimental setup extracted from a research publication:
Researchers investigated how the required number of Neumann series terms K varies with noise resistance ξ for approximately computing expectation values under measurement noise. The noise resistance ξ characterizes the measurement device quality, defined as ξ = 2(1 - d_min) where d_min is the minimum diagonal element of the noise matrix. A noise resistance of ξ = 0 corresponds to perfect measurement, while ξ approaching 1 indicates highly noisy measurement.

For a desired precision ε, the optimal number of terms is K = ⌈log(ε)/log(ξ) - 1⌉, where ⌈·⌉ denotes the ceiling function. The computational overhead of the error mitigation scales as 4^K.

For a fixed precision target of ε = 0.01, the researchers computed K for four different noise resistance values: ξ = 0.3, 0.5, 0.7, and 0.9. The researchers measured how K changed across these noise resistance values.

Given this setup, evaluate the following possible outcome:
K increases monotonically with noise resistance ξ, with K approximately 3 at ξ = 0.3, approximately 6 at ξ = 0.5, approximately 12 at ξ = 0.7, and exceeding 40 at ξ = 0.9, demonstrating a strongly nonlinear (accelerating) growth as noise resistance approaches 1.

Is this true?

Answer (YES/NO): YES